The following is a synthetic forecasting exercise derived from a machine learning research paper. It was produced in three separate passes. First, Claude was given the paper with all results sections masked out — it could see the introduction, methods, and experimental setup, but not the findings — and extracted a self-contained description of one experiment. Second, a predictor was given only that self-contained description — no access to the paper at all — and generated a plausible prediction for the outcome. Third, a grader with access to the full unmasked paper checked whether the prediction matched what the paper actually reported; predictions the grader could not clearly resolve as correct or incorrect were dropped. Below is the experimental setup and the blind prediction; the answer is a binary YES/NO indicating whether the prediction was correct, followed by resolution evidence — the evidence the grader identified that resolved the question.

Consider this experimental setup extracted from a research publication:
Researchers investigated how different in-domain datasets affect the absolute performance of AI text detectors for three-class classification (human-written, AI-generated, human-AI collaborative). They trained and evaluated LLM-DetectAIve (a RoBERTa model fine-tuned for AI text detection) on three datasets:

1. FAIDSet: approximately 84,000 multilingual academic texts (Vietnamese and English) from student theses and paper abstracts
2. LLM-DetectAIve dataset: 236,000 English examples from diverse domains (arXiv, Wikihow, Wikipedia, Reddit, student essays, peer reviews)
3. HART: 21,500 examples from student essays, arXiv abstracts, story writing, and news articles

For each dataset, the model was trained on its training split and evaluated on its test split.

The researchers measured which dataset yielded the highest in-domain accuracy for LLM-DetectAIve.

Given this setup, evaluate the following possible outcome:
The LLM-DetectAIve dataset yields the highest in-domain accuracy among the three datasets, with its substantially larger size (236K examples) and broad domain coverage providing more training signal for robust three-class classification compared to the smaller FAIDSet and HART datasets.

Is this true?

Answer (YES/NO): YES